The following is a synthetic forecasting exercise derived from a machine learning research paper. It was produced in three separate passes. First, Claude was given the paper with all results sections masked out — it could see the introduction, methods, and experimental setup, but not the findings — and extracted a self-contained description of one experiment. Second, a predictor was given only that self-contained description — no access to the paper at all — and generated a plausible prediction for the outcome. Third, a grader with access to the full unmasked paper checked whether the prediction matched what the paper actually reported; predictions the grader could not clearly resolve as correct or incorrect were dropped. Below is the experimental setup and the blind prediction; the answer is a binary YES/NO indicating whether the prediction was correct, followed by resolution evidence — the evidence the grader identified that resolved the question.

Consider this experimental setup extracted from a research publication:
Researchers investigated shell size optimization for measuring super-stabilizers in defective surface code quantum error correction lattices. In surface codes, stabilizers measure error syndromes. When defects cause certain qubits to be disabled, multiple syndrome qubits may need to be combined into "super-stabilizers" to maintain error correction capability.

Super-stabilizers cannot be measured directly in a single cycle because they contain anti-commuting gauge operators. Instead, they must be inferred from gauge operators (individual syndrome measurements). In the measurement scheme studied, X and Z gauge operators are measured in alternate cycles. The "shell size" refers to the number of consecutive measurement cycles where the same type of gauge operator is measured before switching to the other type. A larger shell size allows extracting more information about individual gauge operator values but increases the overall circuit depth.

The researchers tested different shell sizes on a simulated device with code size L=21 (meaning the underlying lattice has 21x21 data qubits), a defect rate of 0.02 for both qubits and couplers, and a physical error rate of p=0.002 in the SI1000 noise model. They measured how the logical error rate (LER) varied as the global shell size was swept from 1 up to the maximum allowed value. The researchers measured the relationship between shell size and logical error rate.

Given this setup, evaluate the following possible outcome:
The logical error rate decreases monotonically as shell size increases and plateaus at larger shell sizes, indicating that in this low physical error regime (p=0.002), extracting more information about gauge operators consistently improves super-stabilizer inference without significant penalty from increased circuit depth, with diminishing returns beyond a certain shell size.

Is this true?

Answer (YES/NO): NO